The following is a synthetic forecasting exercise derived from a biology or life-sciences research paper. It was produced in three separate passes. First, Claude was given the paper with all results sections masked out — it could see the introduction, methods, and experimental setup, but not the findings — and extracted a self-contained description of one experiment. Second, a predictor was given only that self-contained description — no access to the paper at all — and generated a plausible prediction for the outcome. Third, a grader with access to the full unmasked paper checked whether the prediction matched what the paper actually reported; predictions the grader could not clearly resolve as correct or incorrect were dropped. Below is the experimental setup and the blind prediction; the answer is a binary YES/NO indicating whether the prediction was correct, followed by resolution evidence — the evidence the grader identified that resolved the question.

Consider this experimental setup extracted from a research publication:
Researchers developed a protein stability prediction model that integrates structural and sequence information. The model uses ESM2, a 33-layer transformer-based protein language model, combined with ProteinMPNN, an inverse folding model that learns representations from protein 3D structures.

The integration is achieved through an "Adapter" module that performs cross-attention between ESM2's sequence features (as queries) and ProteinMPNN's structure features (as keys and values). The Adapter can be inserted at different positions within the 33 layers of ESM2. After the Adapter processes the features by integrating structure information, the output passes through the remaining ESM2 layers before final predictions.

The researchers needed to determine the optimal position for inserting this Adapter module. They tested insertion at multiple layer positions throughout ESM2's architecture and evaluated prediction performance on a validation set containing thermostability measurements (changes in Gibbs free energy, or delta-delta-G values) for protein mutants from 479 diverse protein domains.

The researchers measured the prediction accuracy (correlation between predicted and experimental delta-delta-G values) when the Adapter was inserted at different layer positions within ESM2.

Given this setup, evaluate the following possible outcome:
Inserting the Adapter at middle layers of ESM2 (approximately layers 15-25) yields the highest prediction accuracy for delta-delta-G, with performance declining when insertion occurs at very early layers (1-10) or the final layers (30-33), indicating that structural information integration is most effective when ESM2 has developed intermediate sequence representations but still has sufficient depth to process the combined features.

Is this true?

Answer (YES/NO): NO